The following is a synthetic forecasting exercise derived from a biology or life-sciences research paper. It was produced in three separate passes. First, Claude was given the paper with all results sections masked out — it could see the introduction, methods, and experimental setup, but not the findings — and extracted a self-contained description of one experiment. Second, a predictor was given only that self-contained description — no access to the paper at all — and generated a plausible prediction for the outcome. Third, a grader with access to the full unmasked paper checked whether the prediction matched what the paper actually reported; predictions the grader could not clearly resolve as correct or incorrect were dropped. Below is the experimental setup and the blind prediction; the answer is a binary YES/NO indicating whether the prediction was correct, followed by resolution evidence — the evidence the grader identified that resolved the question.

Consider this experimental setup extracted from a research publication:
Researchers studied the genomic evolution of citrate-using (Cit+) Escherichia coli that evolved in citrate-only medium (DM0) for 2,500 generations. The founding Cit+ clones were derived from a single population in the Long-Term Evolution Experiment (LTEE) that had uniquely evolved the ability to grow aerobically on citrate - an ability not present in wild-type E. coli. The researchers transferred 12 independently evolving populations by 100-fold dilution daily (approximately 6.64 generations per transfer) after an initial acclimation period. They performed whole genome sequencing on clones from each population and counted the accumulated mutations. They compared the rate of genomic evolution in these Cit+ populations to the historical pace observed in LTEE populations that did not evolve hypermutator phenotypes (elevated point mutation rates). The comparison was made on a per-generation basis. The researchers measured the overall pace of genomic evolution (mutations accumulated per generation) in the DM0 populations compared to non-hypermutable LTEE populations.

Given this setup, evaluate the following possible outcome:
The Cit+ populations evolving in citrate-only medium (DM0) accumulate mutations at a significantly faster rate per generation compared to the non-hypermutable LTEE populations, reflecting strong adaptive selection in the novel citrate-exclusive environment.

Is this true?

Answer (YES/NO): YES